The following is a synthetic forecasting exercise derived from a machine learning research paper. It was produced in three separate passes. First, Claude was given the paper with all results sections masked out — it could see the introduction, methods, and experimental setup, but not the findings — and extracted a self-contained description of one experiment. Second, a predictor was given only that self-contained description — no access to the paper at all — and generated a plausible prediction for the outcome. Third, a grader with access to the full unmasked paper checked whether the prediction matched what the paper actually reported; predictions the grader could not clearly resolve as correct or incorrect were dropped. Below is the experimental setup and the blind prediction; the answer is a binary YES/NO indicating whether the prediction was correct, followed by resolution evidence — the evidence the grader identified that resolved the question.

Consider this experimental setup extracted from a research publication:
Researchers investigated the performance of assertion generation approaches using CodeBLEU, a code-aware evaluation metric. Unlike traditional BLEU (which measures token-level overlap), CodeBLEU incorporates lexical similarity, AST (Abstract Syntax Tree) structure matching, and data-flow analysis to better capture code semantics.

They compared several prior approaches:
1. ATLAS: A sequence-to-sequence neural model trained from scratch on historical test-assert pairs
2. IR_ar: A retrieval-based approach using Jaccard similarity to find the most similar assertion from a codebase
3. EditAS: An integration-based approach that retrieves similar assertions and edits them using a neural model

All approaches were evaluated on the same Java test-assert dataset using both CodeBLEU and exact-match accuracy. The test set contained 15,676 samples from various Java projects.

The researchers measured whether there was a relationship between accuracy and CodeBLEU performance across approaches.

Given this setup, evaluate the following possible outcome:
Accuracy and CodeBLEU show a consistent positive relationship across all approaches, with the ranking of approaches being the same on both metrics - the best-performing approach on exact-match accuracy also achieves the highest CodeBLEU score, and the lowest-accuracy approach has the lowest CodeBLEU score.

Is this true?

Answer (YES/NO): NO